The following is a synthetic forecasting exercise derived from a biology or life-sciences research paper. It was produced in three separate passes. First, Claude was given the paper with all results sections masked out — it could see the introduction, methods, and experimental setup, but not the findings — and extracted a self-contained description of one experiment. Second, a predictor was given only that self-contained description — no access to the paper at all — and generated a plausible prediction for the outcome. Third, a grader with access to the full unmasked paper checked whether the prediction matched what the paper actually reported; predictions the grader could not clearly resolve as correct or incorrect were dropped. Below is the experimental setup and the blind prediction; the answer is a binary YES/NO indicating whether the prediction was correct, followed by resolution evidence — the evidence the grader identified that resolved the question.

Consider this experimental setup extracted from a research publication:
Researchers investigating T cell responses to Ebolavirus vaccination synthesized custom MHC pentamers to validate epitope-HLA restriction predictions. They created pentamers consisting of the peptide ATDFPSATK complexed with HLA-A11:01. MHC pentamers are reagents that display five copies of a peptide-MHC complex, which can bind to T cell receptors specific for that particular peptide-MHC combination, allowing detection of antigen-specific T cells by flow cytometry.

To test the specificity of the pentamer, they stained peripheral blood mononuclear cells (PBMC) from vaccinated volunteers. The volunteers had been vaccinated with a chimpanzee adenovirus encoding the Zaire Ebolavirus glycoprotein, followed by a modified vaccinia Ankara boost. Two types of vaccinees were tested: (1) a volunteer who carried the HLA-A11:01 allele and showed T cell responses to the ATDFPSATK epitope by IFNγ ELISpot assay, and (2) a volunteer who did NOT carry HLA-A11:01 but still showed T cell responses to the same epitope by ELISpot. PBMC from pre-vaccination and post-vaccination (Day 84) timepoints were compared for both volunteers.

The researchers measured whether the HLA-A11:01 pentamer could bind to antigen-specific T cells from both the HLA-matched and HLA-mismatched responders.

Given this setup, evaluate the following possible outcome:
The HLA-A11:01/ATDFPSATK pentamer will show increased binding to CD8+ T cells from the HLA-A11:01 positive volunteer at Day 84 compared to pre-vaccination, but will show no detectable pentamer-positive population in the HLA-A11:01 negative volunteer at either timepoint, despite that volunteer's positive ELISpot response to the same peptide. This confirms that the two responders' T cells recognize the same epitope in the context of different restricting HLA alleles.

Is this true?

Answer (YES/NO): YES